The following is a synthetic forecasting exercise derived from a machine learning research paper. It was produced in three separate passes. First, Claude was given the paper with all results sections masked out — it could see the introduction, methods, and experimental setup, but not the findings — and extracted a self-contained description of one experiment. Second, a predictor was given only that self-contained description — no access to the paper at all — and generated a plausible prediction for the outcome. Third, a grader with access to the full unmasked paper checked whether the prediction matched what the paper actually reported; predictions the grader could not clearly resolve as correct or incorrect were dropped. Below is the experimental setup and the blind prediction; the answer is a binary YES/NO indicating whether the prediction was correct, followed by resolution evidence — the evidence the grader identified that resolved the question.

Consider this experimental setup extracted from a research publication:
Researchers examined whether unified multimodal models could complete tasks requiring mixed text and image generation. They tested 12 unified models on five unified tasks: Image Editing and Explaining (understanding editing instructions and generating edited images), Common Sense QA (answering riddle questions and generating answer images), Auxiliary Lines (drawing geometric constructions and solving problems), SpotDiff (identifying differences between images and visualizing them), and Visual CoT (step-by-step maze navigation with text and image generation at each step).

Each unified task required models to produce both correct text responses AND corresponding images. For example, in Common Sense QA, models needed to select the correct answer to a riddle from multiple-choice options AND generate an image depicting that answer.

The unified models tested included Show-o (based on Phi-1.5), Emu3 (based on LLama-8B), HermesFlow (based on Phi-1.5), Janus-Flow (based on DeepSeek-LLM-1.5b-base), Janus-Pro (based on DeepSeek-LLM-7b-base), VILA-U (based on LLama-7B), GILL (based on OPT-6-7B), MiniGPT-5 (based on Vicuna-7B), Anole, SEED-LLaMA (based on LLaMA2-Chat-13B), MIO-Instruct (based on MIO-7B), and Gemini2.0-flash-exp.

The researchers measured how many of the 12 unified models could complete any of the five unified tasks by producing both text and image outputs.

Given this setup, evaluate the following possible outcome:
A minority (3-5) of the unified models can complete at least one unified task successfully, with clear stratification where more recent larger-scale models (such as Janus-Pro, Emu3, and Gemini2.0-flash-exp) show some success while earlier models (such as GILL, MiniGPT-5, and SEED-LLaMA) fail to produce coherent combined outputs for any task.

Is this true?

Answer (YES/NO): NO